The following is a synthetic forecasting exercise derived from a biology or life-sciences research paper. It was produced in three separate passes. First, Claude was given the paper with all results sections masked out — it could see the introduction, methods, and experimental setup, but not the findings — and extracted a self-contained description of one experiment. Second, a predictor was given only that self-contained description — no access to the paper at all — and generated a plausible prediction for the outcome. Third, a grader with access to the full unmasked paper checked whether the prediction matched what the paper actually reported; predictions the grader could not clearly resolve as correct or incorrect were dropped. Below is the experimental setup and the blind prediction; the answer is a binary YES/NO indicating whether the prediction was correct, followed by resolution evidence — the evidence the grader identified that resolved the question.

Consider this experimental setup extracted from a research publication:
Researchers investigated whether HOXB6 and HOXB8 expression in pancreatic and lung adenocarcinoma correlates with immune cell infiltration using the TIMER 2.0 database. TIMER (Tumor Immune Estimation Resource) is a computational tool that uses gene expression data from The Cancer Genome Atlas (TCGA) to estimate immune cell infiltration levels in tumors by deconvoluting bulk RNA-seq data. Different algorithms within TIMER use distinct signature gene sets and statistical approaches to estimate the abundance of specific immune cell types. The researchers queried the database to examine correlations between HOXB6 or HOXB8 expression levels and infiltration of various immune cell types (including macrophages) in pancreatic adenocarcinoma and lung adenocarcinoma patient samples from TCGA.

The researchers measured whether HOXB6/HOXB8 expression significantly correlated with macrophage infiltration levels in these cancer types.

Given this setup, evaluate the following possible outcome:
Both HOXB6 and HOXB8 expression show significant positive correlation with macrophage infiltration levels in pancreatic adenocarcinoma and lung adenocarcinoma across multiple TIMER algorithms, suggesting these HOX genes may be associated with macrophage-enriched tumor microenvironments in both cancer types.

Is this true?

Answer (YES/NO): NO